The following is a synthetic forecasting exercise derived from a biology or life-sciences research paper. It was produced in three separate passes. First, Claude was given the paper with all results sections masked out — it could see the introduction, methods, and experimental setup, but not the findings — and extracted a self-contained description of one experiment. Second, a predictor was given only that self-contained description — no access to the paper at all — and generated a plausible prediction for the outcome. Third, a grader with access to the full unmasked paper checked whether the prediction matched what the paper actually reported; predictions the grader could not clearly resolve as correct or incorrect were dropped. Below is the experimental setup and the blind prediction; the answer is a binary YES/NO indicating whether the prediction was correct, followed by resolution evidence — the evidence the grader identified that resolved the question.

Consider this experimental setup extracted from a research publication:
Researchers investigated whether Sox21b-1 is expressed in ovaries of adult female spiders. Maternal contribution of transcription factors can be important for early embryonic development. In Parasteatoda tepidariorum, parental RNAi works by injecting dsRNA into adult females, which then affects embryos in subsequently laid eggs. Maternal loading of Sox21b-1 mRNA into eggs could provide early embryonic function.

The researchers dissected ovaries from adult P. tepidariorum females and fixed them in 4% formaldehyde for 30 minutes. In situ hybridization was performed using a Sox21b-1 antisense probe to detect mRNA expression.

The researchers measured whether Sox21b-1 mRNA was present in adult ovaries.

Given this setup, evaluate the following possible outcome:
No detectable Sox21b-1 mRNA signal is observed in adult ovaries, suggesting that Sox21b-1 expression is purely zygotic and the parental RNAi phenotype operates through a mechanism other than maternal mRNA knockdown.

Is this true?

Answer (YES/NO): NO